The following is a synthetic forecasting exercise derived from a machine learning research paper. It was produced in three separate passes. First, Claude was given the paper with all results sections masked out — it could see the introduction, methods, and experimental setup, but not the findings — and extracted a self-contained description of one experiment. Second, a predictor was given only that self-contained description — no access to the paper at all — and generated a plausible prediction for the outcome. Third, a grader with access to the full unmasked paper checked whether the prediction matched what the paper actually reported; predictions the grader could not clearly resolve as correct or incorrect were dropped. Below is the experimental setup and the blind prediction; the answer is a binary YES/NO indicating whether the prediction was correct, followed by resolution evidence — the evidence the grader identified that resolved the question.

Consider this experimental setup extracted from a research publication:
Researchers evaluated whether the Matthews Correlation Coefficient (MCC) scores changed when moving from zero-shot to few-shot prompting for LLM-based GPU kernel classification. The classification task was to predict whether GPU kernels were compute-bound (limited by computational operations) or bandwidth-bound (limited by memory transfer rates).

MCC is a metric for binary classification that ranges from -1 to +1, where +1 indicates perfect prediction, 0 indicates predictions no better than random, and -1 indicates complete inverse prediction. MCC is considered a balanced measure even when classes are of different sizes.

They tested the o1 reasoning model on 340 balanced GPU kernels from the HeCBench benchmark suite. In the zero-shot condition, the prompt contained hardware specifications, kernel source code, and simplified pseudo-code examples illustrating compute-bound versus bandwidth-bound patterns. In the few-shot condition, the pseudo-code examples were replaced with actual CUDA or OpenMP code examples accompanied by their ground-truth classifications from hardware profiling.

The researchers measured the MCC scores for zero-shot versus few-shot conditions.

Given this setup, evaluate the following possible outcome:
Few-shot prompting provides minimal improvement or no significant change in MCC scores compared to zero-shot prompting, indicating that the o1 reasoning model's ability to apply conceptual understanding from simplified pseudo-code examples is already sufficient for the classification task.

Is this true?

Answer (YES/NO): YES